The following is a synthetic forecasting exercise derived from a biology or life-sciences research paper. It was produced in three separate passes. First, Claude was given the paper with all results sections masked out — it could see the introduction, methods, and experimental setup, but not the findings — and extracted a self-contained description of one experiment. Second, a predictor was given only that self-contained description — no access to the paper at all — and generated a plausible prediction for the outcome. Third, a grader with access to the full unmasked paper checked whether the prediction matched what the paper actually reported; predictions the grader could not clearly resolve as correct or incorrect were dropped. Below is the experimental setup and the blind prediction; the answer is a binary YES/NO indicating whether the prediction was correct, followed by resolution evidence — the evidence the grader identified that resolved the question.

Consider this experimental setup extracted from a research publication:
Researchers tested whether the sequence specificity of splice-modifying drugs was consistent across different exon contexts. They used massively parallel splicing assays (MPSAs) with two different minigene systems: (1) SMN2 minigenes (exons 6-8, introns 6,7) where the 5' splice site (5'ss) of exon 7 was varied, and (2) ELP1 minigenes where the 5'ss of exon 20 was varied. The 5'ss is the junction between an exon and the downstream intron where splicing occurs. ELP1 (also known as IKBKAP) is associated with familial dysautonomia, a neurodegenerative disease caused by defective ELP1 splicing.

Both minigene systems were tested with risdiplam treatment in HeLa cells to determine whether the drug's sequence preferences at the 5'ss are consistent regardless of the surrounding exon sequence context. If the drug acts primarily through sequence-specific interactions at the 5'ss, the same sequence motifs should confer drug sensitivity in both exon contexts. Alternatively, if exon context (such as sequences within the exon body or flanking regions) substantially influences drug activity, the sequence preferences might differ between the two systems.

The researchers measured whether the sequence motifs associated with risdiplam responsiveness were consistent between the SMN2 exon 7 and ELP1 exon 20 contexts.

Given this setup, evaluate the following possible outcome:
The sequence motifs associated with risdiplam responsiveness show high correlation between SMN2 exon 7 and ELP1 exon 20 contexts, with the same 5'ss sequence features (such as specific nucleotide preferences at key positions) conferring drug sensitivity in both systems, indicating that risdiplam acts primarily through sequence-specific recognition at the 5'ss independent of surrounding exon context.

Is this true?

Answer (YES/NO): YES